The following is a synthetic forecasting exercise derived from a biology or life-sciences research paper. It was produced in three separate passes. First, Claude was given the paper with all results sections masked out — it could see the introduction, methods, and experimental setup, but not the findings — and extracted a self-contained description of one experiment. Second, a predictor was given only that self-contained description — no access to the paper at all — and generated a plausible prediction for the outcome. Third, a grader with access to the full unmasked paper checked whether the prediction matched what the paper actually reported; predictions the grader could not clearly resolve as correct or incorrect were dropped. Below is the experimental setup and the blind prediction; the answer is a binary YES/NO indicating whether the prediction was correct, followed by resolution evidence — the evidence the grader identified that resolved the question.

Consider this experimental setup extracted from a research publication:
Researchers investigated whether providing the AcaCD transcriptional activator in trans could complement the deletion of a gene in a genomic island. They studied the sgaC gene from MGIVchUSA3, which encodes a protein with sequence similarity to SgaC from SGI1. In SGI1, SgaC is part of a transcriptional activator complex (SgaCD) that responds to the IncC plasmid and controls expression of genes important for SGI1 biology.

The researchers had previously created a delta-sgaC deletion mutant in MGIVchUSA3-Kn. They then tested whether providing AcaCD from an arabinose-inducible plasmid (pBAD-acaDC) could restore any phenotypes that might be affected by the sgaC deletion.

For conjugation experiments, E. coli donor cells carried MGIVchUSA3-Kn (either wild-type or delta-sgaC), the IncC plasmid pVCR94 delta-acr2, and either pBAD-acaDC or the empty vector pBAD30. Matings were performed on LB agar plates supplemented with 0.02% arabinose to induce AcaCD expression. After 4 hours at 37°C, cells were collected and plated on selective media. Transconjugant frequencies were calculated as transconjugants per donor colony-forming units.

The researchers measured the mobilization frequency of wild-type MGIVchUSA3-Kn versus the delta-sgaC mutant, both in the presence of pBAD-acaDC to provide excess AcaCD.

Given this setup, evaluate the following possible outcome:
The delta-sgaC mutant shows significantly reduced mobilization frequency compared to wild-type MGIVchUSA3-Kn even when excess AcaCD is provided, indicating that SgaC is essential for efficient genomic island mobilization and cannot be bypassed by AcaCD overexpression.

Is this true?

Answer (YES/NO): YES